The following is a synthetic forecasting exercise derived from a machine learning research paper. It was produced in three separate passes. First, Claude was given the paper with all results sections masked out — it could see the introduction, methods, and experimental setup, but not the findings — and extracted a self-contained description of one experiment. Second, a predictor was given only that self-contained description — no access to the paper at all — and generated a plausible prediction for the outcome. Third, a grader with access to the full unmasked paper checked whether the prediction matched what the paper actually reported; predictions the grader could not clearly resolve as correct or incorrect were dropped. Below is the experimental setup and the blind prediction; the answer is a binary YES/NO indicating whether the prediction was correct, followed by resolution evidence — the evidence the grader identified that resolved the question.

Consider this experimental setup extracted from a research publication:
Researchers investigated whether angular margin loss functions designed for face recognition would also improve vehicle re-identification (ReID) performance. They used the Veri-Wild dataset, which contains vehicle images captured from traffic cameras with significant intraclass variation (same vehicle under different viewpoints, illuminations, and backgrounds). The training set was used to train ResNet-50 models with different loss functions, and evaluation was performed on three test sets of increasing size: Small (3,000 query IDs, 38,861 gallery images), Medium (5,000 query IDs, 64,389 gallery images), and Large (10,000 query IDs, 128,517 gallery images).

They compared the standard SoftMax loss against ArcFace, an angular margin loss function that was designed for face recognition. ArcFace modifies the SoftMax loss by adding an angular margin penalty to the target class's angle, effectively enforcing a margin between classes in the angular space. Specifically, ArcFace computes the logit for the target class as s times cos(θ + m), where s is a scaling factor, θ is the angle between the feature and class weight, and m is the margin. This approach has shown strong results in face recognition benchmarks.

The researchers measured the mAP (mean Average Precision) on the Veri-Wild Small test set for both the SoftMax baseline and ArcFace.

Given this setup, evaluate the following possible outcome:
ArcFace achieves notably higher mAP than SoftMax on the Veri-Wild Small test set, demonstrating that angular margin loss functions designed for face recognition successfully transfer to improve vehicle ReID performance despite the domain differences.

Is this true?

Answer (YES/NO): NO